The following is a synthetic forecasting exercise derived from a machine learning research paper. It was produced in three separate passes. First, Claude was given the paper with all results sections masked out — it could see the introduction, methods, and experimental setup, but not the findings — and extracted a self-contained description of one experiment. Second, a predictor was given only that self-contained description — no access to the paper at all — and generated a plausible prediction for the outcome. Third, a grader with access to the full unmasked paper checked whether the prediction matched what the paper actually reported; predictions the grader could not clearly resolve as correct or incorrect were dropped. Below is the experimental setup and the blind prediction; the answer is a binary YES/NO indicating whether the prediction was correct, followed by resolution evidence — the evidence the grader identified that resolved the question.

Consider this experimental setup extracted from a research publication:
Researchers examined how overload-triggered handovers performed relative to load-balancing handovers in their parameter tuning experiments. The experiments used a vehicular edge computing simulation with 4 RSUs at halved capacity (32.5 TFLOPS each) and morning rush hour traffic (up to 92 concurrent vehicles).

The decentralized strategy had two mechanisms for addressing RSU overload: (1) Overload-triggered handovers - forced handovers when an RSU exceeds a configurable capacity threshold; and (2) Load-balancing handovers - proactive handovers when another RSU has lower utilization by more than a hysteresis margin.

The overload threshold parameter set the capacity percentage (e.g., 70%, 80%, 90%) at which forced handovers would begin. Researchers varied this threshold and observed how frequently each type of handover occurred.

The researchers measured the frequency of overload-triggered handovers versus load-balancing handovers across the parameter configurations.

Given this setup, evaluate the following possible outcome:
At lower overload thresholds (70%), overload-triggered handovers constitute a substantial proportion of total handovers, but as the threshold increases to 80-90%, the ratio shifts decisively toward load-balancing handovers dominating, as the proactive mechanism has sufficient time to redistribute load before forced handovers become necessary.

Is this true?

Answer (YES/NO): NO